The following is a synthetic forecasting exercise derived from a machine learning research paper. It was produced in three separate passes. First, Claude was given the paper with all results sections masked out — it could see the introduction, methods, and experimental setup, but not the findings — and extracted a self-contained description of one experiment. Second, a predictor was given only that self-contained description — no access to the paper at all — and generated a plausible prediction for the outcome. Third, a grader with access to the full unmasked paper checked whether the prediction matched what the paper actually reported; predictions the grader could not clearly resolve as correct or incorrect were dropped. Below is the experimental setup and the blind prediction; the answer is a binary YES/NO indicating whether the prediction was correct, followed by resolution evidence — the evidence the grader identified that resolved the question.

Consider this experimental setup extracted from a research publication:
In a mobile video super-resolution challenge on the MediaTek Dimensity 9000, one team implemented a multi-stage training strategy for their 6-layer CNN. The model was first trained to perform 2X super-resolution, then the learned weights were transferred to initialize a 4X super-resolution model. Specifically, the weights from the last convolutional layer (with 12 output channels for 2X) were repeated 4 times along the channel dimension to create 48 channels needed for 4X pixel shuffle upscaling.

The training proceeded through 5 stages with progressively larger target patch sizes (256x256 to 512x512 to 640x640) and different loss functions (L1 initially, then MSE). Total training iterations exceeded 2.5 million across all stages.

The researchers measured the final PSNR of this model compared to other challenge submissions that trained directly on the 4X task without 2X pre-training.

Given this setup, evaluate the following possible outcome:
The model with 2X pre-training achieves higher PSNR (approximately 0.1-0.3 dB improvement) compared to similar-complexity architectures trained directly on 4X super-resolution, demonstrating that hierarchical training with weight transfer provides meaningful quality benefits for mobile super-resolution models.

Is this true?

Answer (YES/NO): NO